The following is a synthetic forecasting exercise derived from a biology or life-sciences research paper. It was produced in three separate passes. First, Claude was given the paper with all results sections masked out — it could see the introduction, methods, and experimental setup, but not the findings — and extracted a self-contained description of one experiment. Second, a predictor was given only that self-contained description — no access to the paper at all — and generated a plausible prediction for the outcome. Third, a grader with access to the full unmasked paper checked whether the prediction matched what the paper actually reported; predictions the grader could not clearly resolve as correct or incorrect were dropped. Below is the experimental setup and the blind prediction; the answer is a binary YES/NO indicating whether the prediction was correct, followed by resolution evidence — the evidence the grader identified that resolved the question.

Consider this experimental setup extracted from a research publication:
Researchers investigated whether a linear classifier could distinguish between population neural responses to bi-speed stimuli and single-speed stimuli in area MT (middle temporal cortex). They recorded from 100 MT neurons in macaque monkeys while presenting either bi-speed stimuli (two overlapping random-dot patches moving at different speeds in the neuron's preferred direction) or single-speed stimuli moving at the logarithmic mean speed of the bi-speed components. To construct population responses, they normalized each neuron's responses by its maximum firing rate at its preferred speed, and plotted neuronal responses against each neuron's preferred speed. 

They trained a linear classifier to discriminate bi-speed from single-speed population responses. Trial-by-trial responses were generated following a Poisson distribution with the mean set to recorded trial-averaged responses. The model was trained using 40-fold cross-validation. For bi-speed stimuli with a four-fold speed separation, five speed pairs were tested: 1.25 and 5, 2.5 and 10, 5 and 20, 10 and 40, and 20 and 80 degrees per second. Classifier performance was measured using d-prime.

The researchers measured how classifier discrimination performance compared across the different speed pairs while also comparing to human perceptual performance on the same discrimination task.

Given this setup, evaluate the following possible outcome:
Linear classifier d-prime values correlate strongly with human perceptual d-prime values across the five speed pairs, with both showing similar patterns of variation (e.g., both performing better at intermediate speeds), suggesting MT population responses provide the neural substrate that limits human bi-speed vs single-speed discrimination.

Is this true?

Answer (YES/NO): NO